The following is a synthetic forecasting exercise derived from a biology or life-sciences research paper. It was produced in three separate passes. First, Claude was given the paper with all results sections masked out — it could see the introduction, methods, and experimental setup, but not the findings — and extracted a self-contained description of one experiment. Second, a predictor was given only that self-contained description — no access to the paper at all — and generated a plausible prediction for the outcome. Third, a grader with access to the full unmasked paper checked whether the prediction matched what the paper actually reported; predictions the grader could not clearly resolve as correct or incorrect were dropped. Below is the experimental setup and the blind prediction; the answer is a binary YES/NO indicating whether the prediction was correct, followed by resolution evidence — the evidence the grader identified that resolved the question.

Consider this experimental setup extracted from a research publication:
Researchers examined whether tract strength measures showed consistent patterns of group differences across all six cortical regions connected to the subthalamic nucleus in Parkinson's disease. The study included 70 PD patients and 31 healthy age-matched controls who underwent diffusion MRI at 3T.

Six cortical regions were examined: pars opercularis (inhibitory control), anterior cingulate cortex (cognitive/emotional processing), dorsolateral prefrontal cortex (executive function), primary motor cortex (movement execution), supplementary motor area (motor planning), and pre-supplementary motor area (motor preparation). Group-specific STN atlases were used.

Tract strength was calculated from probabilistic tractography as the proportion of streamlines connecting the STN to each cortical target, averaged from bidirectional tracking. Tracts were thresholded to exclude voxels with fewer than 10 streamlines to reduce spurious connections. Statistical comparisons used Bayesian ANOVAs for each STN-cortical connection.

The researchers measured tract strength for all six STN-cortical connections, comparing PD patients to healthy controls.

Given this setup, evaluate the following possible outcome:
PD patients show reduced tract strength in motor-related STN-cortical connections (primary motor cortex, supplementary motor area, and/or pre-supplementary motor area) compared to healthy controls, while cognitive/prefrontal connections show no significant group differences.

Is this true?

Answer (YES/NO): NO